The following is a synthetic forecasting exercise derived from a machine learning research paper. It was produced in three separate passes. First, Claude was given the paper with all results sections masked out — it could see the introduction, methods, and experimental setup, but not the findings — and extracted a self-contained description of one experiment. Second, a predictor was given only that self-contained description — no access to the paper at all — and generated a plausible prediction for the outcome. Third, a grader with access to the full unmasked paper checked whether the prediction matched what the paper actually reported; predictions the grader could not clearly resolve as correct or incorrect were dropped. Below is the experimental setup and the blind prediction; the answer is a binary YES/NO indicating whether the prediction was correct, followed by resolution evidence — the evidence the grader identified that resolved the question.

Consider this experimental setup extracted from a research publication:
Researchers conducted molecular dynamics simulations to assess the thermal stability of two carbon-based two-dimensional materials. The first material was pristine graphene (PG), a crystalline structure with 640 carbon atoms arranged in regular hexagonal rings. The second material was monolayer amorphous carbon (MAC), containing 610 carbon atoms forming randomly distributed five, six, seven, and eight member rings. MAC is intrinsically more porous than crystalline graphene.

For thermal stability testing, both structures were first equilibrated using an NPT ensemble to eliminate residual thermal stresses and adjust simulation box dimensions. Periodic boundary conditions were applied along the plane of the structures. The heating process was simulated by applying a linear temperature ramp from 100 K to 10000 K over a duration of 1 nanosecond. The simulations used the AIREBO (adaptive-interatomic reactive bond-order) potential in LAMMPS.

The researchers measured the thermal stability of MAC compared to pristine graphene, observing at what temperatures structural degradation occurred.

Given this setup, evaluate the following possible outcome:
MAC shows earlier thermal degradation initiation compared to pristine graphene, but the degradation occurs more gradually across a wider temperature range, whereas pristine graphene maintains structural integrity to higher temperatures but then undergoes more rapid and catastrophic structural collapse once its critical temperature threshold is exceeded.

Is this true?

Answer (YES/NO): NO